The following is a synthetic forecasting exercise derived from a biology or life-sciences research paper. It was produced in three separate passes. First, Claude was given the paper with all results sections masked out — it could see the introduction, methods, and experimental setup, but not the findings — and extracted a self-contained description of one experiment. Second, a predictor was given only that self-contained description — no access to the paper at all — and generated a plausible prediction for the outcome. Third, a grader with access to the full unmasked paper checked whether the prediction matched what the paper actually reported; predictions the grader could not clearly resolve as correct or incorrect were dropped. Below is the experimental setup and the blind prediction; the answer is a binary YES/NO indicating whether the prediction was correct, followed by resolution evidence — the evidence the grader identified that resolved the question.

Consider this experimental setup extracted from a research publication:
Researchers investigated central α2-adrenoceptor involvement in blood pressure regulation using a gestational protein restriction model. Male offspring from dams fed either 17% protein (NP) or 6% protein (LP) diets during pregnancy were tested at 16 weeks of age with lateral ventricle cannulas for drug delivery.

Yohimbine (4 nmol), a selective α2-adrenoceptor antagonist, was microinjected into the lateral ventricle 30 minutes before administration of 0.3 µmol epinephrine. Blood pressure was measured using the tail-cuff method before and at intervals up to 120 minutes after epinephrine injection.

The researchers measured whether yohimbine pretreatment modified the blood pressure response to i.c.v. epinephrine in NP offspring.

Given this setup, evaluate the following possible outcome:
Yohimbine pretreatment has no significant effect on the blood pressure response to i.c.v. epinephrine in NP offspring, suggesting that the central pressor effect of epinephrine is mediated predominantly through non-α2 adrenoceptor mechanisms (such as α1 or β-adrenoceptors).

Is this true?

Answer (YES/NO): NO